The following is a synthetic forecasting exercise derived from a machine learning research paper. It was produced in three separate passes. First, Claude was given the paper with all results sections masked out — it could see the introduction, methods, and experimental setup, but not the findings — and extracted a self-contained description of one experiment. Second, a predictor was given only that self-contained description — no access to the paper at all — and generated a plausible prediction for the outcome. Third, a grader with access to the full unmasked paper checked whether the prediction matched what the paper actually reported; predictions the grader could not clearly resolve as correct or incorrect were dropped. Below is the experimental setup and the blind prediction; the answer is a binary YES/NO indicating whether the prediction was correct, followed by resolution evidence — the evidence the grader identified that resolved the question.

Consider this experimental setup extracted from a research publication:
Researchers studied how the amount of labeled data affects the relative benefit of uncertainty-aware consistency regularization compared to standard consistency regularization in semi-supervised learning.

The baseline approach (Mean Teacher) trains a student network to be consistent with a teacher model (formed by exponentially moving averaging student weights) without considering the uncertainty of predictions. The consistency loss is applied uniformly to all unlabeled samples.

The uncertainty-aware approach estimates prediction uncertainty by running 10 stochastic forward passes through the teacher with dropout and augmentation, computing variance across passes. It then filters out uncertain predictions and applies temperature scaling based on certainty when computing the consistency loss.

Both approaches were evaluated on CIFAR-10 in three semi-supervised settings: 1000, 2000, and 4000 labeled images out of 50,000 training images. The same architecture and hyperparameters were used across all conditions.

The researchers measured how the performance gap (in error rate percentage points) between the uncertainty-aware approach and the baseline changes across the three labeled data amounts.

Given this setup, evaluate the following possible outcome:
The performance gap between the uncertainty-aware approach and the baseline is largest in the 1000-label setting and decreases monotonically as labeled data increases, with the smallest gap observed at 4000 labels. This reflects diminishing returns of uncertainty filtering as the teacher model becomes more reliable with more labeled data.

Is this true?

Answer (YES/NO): YES